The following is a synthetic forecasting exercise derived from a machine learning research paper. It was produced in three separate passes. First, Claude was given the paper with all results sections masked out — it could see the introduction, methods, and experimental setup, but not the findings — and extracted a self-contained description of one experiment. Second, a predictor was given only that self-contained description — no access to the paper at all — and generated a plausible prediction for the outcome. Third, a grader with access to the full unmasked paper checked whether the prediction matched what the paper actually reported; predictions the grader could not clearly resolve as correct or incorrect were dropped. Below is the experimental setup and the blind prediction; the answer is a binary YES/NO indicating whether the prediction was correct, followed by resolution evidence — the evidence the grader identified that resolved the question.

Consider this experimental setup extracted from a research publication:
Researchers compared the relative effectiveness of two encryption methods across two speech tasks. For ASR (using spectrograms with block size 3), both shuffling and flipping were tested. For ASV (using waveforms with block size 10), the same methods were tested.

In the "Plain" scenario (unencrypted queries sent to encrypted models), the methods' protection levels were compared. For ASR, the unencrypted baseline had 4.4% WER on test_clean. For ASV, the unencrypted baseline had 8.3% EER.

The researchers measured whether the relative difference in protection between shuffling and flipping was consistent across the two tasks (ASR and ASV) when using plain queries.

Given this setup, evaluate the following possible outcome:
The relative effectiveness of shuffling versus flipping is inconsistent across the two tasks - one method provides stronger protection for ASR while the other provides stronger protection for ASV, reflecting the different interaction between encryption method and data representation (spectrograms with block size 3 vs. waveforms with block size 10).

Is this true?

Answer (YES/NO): YES